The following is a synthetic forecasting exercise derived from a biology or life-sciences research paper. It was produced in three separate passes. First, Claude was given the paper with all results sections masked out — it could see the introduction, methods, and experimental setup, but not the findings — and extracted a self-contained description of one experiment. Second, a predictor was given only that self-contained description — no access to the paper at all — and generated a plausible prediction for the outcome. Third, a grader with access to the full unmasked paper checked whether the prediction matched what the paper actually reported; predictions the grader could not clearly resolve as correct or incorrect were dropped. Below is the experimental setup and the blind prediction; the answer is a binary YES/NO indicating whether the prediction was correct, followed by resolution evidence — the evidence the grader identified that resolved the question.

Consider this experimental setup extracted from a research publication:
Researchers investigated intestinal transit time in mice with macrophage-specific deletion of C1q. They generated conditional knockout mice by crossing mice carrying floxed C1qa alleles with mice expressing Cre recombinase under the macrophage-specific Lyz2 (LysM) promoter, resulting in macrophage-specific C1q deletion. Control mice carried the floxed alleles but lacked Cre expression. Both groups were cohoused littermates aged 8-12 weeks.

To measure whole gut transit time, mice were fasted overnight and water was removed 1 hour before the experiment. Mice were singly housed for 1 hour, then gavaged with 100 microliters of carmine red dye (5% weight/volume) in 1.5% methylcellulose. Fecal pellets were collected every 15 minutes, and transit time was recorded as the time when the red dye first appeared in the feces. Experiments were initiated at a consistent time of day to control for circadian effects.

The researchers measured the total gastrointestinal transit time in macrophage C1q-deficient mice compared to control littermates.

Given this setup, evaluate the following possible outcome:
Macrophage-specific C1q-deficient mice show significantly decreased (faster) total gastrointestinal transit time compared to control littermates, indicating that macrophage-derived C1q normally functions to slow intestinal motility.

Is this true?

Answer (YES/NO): YES